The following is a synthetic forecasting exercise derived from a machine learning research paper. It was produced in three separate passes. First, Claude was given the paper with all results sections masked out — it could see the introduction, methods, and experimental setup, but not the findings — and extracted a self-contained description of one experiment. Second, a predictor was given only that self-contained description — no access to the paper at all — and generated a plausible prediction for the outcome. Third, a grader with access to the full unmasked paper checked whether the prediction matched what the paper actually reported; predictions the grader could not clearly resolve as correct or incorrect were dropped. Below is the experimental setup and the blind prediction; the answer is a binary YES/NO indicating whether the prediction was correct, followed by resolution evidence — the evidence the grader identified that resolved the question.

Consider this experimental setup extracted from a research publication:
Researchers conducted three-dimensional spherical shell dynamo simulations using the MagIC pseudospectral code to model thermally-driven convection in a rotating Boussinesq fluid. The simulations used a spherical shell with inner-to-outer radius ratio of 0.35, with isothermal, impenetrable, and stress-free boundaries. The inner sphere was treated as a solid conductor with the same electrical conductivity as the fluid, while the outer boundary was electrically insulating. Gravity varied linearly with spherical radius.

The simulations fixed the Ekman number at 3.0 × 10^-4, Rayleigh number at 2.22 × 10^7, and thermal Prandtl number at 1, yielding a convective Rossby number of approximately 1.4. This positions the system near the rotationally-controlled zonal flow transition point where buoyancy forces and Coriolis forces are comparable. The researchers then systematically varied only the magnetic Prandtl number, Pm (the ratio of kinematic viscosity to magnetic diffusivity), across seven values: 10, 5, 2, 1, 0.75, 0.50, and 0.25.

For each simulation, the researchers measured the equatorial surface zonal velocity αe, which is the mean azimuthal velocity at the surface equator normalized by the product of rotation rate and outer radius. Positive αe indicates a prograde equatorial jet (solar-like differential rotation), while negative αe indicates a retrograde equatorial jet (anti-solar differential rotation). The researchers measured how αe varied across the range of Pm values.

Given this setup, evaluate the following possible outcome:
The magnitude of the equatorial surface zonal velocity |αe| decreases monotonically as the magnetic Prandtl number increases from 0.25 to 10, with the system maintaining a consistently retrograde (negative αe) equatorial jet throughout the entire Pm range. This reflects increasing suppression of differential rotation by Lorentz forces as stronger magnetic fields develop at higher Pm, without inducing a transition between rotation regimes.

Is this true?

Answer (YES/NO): NO